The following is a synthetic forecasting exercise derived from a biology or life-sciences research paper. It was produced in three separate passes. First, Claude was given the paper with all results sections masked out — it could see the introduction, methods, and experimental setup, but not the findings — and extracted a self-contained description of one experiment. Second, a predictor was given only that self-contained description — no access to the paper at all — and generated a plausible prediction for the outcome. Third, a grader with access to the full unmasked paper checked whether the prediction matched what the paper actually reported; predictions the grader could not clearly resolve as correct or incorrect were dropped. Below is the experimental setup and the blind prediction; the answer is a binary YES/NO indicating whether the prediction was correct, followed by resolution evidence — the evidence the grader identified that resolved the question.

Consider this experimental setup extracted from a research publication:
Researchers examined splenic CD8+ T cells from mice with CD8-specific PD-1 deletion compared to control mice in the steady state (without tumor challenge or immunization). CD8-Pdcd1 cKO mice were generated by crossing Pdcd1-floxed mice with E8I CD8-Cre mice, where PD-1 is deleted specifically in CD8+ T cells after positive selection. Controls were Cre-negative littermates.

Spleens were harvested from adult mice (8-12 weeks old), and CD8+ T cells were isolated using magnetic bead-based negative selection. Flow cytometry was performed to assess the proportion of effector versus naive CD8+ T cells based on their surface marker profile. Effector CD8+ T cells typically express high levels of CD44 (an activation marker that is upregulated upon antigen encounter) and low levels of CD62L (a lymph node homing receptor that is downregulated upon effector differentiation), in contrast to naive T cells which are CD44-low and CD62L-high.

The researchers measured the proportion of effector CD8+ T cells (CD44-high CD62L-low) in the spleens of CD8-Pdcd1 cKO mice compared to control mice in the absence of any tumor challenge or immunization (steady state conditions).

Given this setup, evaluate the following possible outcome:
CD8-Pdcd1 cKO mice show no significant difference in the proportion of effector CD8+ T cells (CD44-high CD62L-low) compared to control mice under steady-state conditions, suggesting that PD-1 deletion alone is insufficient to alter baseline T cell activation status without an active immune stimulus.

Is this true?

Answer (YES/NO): NO